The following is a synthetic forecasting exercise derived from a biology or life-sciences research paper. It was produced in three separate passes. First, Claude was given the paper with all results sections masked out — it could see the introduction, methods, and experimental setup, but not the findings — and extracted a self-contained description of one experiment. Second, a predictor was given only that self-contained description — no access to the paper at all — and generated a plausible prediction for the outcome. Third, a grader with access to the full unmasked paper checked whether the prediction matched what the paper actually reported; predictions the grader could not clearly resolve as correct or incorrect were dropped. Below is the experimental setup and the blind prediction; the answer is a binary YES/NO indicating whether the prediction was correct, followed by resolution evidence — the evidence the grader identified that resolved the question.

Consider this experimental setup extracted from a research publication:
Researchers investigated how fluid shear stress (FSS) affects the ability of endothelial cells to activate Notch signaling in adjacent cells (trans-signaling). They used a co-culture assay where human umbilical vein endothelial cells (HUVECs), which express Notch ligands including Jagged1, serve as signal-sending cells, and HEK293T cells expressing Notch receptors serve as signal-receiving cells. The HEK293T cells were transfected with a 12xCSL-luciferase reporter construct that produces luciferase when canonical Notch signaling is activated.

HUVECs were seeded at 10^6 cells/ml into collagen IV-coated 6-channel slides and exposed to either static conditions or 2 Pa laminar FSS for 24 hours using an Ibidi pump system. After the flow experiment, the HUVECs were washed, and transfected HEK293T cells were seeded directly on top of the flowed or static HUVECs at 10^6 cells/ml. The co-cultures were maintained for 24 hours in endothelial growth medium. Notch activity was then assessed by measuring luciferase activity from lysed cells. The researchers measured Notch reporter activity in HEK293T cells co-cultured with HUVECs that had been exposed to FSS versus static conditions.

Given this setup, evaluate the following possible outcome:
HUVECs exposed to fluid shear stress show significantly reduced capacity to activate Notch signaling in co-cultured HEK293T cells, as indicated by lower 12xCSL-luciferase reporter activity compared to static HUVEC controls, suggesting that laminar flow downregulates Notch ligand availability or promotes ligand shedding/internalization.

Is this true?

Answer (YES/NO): NO